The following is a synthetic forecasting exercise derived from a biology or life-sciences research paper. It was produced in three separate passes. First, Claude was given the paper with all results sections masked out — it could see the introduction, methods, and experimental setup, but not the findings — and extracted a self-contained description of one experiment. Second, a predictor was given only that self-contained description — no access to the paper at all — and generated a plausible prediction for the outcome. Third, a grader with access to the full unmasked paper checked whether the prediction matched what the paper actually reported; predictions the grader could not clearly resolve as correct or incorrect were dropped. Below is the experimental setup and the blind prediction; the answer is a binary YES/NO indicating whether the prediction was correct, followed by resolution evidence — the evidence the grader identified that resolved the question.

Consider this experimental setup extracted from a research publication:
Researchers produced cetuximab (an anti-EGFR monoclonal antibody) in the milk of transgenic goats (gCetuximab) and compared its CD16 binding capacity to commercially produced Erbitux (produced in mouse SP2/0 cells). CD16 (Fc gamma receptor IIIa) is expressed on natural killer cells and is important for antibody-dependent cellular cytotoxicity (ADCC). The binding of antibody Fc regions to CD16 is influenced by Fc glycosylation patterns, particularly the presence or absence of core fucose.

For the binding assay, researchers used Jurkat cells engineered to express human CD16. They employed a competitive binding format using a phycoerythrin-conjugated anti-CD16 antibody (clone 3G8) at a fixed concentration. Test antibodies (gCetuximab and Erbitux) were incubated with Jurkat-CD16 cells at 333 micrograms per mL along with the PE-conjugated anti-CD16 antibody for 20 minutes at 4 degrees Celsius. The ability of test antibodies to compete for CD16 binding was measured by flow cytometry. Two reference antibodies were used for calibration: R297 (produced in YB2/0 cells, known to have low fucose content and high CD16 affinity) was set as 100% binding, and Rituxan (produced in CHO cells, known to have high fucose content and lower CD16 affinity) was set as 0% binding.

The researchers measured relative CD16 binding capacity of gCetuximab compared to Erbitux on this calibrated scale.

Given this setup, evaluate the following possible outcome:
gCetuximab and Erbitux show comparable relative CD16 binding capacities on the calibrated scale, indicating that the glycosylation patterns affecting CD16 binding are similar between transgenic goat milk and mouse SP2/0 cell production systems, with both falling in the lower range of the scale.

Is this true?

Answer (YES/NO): NO